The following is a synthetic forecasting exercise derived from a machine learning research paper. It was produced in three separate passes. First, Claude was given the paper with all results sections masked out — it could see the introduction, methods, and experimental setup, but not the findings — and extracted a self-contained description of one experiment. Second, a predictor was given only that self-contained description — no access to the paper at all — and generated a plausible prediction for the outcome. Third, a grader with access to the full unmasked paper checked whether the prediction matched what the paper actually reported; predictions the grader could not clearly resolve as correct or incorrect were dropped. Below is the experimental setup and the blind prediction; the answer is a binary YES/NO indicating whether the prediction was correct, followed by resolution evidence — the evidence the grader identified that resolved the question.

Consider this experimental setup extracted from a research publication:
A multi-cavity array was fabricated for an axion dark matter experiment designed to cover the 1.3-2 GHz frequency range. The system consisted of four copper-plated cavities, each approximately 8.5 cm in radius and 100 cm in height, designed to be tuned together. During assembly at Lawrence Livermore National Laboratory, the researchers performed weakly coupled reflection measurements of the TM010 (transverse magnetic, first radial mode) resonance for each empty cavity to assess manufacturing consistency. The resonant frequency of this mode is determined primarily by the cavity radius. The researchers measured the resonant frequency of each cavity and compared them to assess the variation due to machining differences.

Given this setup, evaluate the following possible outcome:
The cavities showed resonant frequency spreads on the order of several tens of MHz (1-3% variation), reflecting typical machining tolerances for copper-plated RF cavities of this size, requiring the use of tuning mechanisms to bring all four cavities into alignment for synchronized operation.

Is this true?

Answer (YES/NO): NO